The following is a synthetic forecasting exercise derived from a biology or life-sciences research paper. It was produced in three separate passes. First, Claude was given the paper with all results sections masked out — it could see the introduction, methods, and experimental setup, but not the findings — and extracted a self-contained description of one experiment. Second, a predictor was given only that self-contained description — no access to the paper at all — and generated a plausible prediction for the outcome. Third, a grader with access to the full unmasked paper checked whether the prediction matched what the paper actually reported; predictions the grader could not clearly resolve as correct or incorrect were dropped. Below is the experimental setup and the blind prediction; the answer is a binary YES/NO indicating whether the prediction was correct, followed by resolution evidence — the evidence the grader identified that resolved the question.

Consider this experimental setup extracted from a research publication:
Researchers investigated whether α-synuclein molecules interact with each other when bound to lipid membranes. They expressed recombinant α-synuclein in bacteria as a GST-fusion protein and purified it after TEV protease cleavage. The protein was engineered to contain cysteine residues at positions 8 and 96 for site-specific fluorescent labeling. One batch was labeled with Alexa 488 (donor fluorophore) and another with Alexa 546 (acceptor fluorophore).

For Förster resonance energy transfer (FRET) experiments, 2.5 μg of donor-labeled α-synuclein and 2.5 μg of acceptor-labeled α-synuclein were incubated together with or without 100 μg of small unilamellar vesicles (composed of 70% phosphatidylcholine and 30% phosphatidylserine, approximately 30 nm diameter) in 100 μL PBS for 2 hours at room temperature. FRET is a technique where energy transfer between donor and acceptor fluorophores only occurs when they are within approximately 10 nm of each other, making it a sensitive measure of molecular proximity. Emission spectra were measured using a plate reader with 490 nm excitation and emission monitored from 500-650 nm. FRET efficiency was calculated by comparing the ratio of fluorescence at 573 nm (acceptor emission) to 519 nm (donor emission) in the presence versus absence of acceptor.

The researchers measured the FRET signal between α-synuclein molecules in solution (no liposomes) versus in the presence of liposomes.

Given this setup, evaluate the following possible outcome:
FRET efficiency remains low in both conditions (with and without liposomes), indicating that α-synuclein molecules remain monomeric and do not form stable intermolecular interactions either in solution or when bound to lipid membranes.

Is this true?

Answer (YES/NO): NO